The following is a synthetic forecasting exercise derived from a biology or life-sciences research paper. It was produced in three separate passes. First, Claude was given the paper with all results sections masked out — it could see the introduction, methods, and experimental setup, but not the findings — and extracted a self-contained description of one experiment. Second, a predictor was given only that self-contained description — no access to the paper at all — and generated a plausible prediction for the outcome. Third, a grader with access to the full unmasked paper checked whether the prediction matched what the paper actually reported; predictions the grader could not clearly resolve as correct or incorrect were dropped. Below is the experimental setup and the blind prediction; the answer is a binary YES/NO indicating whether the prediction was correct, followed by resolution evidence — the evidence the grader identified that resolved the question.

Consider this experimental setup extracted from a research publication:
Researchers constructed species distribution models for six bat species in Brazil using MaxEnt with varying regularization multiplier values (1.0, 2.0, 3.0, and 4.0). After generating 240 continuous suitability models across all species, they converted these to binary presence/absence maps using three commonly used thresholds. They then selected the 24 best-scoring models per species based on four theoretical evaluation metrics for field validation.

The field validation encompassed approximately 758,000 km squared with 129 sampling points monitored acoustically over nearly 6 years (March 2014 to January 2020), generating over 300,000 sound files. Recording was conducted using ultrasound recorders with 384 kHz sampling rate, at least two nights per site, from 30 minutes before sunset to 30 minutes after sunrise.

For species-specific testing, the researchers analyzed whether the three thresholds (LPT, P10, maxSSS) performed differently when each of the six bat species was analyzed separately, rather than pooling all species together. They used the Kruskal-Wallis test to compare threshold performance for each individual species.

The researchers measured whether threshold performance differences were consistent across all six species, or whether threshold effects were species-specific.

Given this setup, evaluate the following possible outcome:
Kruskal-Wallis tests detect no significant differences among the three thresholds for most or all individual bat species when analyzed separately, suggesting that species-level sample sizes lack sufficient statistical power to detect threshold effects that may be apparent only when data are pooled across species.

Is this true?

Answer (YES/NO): NO